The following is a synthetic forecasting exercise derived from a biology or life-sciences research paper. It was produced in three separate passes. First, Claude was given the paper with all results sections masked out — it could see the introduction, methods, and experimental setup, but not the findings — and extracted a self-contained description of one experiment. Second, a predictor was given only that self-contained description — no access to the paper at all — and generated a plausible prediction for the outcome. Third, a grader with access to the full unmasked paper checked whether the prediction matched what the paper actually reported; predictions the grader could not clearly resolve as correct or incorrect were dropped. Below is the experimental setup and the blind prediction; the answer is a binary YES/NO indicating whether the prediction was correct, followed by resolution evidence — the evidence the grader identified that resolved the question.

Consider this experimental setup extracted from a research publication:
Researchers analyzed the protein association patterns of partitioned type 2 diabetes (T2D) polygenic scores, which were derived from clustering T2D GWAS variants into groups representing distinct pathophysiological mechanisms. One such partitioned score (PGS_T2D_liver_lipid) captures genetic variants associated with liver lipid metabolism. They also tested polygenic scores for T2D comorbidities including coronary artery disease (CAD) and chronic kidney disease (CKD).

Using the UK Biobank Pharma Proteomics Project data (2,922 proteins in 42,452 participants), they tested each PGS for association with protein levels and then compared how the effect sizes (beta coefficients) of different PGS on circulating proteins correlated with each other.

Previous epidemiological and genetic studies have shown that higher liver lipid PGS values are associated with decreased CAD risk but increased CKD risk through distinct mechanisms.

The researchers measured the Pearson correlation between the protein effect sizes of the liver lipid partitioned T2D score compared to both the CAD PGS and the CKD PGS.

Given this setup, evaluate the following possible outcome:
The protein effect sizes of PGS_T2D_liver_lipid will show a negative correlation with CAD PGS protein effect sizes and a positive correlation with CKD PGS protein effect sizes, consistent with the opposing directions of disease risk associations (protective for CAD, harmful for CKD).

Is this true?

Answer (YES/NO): YES